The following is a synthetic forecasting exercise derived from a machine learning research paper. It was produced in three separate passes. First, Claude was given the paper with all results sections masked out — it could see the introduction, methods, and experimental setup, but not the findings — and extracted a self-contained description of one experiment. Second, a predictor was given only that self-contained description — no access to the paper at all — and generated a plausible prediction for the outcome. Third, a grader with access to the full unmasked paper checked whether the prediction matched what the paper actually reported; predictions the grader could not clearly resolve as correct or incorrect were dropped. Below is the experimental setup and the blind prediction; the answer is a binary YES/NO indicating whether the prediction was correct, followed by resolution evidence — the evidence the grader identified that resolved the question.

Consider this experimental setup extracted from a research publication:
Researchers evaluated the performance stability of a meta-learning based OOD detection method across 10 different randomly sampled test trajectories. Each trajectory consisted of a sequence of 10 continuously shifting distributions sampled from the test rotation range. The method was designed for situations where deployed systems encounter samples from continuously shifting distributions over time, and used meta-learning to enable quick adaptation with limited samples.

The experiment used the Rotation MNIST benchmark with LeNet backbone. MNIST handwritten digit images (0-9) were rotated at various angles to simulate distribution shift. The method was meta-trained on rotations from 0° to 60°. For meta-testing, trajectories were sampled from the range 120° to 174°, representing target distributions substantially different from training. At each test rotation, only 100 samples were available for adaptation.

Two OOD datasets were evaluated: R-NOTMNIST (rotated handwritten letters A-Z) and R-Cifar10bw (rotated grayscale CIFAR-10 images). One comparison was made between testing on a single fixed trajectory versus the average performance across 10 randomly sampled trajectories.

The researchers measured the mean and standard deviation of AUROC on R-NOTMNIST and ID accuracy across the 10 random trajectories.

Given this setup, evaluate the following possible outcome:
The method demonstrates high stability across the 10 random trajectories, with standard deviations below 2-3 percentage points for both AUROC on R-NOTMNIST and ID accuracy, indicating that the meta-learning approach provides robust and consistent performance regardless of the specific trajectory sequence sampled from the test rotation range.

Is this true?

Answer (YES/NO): YES